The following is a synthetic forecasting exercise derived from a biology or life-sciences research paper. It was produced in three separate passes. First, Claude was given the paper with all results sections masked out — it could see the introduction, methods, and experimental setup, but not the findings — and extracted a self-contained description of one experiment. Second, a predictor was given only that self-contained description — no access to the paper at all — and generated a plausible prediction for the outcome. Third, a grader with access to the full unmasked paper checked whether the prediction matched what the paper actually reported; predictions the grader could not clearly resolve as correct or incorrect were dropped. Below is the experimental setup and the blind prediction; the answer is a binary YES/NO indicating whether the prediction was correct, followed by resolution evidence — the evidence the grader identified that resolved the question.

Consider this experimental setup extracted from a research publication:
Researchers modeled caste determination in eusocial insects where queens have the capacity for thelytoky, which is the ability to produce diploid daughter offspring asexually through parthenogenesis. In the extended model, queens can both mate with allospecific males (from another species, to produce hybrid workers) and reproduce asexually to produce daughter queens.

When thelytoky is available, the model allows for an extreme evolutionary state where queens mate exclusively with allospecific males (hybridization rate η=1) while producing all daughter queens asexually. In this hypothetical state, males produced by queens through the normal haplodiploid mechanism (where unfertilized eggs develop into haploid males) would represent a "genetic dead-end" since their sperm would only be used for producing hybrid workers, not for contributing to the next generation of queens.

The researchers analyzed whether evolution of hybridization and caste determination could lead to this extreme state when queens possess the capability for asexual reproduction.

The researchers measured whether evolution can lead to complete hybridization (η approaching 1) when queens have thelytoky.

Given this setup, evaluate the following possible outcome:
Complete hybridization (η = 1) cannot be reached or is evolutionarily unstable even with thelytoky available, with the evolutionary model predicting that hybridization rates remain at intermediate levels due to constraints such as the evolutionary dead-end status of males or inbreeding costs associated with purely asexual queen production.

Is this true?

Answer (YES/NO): NO